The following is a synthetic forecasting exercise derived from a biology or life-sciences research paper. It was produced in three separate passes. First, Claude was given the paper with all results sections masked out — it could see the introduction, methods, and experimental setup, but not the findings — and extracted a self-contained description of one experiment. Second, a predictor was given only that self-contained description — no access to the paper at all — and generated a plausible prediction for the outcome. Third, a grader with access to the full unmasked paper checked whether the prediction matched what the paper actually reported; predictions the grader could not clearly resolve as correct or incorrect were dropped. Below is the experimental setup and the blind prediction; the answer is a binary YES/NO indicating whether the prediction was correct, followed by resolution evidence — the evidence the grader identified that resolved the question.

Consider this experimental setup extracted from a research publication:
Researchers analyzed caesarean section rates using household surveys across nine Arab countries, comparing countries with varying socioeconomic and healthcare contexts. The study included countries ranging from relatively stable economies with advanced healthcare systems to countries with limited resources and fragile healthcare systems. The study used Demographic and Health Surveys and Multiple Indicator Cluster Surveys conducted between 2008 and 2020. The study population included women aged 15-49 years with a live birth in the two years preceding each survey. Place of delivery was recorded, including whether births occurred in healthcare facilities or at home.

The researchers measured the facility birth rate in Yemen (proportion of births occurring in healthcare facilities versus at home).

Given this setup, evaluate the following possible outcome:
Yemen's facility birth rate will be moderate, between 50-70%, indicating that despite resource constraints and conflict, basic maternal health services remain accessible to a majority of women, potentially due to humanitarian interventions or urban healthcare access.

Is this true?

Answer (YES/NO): NO